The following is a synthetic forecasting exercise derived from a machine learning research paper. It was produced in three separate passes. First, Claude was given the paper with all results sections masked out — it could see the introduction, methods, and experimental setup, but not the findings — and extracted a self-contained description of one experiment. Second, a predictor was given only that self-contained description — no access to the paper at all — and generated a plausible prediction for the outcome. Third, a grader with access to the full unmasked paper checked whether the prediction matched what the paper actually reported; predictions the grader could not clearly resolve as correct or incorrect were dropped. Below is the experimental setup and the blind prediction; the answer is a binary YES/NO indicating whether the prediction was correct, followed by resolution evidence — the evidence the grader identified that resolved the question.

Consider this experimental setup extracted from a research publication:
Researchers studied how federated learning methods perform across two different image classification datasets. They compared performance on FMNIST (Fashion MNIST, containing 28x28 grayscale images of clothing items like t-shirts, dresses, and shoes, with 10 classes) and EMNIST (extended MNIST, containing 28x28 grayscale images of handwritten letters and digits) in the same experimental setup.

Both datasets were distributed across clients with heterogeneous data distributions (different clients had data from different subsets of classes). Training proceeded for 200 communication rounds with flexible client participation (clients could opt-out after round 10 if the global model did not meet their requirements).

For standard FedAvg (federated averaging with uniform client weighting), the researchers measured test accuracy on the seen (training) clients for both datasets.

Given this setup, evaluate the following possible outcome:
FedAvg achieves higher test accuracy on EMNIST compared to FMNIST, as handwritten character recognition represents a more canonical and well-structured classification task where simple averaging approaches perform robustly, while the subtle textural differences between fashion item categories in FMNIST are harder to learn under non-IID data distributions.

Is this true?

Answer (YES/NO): NO